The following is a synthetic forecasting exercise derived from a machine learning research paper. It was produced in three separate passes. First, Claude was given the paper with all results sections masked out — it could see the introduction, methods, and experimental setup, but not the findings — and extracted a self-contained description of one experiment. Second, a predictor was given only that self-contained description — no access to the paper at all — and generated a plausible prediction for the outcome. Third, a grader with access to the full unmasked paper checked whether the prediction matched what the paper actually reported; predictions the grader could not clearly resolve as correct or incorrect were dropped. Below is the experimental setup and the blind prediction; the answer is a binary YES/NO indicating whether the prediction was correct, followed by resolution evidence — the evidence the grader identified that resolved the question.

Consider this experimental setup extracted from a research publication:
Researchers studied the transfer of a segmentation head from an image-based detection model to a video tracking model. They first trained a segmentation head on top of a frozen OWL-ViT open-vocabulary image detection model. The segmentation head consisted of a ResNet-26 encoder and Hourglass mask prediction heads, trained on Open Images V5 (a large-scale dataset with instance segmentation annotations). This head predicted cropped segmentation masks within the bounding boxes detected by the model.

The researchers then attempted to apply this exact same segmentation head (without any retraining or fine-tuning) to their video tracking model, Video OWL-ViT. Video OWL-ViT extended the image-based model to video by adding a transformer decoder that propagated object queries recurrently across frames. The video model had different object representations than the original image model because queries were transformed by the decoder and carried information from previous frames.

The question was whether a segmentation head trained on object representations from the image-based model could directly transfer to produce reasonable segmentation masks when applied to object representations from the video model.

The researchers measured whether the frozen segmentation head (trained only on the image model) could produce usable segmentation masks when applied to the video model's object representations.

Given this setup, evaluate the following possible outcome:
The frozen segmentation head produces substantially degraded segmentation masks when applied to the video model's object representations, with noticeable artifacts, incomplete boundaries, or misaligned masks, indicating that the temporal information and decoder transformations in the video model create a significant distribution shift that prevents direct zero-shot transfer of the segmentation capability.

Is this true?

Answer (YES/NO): NO